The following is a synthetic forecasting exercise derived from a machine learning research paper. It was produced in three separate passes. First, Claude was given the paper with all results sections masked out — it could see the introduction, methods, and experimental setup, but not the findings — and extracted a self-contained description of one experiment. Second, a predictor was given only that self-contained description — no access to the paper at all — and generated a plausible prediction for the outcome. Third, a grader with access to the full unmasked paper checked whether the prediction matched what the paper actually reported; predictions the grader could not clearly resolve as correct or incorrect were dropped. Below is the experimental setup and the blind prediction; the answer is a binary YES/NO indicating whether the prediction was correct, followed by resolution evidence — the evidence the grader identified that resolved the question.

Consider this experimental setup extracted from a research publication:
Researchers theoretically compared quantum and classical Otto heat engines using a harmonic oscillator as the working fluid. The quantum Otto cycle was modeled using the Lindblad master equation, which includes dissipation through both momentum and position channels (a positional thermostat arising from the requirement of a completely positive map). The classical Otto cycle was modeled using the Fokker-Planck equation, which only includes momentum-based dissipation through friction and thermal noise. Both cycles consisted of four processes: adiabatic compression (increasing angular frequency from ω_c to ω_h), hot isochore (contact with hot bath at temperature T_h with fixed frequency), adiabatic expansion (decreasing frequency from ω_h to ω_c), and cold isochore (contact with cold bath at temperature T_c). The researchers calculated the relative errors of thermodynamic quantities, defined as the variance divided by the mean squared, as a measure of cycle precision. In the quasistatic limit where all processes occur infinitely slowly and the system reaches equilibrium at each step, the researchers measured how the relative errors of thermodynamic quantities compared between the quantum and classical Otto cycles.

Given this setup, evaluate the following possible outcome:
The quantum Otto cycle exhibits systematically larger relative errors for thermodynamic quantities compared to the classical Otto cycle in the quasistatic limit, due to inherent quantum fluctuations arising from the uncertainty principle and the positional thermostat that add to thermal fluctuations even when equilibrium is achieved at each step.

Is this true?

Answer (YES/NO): NO